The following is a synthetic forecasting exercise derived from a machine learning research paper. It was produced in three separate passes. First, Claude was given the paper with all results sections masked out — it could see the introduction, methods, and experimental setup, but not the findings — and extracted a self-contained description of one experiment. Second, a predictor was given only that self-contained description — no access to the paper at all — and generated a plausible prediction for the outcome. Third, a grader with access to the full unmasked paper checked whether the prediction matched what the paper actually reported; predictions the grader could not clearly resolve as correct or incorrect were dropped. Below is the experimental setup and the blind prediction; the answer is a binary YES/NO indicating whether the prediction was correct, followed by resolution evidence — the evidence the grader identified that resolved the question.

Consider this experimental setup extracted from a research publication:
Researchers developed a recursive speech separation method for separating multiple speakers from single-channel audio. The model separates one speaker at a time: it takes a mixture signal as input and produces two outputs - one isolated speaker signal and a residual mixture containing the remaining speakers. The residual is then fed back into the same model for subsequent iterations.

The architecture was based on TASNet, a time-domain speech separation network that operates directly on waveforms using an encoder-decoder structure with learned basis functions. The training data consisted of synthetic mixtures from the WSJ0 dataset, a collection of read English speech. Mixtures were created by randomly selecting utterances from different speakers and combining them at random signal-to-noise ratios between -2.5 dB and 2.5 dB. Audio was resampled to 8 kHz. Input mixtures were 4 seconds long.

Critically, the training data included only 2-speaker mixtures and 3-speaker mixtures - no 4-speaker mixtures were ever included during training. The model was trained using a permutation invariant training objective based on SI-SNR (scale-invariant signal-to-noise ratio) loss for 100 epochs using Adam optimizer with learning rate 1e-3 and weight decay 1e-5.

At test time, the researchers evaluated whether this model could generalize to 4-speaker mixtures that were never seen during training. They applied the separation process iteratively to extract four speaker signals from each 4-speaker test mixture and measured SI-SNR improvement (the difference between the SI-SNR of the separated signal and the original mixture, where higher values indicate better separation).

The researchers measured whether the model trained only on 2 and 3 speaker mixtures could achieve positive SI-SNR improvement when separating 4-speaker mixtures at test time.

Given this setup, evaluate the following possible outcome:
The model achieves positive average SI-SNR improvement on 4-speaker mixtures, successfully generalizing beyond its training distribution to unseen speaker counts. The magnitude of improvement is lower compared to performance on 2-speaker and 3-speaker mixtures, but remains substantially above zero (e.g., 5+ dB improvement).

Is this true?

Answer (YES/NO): YES